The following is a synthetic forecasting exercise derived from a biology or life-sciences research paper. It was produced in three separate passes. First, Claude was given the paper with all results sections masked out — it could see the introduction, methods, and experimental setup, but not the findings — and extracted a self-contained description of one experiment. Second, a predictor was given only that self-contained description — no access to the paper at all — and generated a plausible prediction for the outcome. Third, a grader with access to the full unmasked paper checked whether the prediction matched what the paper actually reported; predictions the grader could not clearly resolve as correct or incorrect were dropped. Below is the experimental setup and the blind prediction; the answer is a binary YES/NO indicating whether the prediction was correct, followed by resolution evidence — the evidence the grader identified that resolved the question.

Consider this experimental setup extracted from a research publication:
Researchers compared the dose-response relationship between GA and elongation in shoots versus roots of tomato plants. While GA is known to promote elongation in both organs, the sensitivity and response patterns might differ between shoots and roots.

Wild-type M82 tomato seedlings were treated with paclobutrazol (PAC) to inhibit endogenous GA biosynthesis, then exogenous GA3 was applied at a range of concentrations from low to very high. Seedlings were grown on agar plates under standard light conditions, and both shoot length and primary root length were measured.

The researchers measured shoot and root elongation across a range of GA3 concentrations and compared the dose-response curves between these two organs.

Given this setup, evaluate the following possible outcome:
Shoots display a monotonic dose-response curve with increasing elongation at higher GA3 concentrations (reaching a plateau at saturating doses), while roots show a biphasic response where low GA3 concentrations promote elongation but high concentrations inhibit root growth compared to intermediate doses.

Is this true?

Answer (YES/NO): YES